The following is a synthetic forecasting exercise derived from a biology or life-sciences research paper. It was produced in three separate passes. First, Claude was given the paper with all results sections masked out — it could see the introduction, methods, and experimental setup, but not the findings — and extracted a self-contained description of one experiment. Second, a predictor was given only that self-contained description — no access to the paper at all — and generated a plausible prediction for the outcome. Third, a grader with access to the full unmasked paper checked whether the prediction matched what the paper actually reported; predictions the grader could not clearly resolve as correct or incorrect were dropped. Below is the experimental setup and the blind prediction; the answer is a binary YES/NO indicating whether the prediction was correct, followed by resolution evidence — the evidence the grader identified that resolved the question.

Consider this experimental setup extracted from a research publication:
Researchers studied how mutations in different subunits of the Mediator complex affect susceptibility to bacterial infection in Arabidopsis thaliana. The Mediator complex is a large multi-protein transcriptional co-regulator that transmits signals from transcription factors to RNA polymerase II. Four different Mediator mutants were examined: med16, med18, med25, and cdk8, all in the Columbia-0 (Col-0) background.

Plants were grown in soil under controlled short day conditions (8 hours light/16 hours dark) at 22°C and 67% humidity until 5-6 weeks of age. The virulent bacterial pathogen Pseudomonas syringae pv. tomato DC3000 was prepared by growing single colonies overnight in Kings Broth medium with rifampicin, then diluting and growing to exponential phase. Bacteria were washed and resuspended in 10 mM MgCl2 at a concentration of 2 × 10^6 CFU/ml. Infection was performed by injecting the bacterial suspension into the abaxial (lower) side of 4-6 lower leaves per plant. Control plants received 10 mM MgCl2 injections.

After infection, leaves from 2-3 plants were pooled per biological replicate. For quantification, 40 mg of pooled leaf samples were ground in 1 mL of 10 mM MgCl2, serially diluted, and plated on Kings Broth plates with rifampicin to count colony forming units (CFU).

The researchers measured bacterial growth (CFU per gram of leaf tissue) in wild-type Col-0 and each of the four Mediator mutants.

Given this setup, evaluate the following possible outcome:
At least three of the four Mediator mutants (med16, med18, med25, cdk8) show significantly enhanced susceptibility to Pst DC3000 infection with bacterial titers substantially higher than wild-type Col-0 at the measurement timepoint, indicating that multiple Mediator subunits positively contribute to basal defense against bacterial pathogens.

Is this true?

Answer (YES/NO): NO